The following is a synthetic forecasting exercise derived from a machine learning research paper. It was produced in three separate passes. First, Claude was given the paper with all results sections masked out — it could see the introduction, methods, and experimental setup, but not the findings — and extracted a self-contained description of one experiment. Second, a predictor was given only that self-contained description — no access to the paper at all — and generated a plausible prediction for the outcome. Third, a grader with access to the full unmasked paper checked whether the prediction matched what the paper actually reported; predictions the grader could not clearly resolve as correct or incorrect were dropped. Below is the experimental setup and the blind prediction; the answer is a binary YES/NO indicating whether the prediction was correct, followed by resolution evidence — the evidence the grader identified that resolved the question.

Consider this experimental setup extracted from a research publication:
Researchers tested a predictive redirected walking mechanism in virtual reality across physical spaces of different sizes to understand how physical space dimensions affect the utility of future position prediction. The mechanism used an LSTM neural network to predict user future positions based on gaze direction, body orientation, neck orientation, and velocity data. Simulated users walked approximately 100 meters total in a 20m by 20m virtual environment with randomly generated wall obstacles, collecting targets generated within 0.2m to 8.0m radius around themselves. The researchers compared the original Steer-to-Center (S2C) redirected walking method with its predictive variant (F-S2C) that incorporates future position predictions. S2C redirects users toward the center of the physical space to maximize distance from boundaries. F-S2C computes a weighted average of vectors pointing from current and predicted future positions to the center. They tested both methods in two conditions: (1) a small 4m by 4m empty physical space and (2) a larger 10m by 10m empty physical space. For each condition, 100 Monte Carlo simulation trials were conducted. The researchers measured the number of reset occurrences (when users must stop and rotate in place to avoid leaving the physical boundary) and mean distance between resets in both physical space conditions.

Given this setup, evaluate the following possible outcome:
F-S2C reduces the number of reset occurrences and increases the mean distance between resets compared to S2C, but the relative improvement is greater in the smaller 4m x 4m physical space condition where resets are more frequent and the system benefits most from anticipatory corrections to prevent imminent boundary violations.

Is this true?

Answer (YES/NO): NO